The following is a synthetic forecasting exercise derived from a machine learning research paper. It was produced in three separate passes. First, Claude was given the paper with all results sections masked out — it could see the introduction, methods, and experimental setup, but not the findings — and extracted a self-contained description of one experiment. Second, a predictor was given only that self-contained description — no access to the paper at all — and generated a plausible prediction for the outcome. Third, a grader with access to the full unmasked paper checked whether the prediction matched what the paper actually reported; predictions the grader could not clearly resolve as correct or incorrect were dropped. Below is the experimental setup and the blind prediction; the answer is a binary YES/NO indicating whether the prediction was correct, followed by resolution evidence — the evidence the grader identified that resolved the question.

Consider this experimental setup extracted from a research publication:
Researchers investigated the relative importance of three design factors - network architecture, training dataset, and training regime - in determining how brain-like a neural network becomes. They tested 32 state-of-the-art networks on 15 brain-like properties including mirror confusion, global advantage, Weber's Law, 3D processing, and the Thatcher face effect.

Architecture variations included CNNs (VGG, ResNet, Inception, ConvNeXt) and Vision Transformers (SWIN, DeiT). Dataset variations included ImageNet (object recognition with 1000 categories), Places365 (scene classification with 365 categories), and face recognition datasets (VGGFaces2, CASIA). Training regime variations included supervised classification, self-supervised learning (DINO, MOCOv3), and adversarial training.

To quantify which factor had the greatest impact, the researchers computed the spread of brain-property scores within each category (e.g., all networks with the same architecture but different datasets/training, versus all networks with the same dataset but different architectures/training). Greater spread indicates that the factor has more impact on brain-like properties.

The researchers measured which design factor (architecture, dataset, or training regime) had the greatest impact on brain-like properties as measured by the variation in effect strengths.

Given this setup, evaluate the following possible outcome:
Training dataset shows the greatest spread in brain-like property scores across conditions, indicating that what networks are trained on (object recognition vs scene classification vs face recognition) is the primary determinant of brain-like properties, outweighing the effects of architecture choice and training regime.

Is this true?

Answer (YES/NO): NO